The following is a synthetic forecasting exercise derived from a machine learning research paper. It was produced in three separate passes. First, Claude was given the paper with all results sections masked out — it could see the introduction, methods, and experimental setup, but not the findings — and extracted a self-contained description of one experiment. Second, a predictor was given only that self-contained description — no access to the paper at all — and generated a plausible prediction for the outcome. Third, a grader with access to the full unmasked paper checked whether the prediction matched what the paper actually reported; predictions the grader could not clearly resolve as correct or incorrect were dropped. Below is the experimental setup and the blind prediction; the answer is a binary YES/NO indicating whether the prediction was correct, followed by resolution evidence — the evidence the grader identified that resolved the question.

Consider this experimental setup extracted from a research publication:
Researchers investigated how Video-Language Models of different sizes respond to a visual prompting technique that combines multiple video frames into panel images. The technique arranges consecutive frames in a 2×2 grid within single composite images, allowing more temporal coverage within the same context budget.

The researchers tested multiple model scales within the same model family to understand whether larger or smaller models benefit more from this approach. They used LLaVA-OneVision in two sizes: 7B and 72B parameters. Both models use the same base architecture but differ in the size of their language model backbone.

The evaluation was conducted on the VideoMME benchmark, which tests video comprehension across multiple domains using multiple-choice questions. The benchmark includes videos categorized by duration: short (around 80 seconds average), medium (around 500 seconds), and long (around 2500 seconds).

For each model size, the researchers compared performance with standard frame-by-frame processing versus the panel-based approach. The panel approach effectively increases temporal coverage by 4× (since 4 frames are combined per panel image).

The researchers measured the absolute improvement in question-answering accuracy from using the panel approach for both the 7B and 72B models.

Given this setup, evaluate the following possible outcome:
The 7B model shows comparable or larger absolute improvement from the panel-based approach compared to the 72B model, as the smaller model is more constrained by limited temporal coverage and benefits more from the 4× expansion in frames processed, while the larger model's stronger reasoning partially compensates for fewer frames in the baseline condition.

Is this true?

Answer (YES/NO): NO